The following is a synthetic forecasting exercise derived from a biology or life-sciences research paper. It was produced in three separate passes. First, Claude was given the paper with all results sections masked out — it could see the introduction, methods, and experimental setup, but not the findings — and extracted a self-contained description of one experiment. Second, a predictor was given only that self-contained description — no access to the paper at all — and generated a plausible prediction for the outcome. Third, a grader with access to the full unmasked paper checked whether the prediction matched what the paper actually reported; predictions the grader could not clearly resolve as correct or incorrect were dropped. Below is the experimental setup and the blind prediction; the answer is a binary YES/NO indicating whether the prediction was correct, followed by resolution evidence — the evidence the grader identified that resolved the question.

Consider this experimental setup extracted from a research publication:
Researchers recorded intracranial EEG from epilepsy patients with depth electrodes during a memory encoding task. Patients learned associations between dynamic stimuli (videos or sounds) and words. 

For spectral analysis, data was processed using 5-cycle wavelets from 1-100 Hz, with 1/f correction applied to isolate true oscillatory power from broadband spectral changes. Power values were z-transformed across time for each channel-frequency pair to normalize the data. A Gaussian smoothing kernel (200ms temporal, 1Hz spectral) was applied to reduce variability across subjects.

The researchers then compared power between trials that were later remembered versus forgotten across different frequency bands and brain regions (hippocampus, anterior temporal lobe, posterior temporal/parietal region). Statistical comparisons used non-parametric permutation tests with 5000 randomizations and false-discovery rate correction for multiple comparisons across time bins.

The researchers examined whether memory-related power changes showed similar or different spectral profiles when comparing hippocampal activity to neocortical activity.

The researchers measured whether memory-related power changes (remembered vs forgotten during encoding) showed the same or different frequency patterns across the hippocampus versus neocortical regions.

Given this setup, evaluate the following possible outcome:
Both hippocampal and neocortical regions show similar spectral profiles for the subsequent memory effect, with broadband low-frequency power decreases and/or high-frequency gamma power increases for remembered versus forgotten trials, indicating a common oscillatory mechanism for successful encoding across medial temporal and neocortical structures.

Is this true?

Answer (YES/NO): NO